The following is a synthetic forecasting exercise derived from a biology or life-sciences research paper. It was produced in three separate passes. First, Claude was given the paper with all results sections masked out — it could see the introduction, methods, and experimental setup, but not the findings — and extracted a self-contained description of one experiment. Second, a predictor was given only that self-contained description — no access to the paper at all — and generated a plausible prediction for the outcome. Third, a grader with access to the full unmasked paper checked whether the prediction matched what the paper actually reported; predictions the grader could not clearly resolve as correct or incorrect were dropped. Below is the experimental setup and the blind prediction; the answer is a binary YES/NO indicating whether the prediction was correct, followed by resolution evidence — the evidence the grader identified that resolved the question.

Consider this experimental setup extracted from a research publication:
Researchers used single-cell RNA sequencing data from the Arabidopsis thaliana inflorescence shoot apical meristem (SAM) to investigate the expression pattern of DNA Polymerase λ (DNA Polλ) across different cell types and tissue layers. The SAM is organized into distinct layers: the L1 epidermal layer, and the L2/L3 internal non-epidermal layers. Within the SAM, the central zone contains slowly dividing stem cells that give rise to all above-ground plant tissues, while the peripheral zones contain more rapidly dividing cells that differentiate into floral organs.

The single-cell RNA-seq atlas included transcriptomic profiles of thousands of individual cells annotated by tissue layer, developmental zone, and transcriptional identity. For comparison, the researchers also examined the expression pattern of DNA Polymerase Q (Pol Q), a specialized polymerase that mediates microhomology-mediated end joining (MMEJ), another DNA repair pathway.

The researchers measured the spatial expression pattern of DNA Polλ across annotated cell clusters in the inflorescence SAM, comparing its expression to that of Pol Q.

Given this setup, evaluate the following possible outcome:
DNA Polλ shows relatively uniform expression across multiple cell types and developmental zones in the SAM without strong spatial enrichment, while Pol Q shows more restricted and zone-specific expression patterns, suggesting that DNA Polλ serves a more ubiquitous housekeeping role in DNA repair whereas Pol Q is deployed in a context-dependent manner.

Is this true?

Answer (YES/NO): NO